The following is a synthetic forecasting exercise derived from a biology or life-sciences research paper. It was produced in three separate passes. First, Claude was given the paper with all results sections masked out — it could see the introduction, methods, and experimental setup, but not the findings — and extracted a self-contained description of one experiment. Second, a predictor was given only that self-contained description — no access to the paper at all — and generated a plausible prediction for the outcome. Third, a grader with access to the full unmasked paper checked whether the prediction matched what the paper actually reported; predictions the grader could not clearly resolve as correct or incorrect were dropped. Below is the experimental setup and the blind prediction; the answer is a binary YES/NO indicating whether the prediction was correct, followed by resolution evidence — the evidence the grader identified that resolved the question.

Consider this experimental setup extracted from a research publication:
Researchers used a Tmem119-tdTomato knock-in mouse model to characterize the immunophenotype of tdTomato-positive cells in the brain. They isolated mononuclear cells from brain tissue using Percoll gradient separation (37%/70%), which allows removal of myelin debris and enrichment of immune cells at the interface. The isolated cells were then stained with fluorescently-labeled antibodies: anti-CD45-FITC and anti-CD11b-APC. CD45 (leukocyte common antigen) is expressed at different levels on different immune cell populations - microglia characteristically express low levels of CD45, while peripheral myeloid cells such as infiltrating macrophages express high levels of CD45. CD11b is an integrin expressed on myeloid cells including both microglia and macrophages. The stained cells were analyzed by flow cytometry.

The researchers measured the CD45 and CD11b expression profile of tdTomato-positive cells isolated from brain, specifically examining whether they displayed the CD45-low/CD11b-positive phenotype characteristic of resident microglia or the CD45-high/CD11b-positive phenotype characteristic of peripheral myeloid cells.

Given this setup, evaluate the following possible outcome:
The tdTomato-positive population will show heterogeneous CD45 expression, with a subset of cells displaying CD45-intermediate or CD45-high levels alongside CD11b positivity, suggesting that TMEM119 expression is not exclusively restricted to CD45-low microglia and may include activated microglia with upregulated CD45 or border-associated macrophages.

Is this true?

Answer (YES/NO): NO